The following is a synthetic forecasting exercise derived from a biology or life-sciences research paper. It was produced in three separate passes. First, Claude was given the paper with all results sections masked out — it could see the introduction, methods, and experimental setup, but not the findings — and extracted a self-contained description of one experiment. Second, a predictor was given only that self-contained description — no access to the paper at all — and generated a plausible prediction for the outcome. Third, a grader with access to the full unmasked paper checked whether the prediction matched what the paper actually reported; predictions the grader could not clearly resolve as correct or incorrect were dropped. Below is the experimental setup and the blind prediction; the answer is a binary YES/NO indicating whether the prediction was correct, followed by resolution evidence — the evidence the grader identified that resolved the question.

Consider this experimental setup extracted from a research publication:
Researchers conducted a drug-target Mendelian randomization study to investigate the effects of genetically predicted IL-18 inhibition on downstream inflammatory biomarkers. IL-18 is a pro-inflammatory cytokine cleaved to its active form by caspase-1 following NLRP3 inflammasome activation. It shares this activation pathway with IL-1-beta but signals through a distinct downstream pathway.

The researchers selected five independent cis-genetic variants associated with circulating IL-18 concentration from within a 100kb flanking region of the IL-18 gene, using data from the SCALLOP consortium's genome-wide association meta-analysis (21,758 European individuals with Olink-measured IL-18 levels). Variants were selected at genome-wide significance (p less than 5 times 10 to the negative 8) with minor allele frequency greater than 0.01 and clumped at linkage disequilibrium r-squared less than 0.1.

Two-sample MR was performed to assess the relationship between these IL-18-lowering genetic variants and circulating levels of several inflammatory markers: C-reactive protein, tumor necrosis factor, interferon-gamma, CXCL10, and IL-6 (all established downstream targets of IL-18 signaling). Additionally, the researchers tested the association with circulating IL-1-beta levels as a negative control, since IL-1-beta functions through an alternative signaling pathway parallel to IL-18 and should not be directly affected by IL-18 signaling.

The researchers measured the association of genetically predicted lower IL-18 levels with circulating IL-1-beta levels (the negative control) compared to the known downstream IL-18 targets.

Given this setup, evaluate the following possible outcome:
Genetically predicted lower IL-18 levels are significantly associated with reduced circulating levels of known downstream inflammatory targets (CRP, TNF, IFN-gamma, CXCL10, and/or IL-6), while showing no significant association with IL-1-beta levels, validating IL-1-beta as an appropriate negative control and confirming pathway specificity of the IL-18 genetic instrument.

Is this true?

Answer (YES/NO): YES